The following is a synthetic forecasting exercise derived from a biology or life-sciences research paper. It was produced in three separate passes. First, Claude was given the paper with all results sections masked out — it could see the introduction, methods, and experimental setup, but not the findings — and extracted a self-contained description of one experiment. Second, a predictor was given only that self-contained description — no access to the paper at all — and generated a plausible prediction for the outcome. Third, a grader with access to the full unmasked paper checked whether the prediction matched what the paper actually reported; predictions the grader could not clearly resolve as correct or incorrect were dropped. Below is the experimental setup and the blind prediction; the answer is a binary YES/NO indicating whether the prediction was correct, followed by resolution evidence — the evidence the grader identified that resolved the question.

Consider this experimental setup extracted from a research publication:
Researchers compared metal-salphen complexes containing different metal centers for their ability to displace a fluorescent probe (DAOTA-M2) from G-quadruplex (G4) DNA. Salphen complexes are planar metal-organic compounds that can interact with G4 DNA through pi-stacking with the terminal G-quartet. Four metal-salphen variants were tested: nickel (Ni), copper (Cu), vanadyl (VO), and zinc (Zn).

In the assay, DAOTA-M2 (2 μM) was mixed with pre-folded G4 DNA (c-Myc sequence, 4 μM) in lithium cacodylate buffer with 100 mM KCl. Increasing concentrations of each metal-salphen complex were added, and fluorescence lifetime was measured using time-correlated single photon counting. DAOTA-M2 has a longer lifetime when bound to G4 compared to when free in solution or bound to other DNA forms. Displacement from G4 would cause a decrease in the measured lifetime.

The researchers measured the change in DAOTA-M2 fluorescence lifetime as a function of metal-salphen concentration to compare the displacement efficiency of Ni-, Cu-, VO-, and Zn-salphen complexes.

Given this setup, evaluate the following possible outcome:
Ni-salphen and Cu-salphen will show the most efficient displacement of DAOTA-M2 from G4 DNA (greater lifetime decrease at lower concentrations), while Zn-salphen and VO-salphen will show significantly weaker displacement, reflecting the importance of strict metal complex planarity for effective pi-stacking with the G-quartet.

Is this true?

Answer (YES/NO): NO